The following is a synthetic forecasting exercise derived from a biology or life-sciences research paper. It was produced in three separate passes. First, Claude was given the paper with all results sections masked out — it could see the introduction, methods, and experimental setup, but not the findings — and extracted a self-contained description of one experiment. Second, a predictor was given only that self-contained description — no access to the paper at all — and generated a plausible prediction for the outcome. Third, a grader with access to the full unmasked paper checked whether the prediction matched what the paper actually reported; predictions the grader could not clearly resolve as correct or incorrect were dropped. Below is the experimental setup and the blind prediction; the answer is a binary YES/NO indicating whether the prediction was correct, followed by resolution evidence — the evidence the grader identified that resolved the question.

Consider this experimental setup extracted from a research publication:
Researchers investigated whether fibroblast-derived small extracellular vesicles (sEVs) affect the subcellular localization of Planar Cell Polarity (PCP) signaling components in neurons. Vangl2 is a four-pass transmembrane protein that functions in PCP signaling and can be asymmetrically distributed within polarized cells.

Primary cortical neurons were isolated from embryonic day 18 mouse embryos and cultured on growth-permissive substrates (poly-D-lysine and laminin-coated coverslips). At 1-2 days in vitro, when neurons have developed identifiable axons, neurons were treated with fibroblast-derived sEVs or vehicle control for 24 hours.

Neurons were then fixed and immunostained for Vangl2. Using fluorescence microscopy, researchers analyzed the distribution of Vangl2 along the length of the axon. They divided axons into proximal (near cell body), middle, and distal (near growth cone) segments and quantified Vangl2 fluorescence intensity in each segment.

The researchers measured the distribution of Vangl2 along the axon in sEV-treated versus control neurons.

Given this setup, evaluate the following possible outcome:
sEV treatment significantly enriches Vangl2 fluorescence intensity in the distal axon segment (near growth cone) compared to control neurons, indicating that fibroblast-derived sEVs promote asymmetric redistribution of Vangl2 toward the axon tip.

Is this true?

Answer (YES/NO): YES